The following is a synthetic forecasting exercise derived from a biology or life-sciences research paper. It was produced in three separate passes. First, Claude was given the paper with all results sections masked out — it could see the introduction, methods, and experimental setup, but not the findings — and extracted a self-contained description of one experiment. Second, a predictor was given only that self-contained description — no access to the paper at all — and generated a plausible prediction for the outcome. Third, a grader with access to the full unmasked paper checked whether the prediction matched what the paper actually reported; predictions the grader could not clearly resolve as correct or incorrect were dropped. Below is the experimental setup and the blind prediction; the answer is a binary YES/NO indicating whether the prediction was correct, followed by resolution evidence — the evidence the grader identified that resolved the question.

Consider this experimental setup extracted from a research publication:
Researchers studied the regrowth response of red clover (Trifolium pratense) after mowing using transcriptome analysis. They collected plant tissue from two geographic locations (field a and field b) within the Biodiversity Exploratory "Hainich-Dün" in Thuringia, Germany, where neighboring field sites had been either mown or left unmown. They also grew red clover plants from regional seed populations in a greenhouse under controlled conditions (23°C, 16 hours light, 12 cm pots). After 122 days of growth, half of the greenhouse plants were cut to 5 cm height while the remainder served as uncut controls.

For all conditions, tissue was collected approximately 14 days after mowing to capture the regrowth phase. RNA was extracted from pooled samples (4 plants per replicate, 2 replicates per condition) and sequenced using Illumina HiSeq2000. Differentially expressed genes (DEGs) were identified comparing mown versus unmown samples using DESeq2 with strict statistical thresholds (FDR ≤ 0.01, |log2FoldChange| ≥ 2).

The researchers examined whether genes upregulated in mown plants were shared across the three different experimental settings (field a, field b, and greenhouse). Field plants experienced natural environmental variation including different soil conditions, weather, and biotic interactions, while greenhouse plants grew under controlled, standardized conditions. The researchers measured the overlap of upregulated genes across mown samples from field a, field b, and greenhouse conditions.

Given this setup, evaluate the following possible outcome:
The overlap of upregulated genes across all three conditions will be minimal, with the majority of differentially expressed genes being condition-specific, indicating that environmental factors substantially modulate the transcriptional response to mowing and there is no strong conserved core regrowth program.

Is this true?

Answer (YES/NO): YES